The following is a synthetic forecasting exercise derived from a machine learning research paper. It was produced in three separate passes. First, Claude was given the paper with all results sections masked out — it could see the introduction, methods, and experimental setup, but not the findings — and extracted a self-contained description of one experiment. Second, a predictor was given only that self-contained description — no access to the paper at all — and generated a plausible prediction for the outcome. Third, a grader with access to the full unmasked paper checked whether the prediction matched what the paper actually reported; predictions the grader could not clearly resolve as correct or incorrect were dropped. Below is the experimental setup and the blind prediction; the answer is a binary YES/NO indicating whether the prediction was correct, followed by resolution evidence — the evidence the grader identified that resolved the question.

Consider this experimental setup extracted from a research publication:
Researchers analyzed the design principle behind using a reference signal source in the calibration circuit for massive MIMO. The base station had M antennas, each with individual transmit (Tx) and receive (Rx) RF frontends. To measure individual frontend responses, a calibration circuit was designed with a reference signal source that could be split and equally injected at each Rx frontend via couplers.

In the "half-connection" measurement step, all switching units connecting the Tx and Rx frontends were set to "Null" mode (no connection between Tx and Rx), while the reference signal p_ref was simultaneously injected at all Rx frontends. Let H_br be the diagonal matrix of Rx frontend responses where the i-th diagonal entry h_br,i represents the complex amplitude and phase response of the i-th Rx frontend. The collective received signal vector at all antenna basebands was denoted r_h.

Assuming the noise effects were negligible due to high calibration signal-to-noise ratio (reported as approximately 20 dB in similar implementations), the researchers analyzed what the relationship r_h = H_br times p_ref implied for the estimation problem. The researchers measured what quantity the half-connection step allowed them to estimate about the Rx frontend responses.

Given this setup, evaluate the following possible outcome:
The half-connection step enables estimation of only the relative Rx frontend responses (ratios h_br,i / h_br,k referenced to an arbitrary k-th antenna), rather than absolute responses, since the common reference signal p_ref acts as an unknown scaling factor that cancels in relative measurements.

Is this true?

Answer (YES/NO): NO